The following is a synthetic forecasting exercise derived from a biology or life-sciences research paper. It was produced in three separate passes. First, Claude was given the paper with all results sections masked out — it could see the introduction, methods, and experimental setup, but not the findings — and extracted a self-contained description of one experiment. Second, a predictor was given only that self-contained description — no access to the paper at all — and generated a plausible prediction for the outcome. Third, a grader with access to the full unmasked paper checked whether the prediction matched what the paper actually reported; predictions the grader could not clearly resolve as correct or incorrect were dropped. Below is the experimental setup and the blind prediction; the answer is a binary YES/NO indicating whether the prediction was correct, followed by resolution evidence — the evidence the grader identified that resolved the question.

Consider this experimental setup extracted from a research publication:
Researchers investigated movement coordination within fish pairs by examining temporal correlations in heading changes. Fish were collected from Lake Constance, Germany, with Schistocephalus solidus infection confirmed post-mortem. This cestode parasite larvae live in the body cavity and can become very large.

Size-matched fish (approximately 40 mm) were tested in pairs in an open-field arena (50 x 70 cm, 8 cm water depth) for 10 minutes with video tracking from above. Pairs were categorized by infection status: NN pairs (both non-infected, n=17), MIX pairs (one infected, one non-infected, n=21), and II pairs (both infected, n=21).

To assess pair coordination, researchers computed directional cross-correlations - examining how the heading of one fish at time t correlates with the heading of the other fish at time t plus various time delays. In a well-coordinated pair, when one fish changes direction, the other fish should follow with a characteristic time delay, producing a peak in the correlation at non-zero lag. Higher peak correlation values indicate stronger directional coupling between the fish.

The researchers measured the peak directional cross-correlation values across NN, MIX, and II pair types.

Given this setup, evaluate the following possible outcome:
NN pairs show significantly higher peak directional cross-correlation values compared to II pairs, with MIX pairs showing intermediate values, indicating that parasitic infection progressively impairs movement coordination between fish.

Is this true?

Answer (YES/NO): YES